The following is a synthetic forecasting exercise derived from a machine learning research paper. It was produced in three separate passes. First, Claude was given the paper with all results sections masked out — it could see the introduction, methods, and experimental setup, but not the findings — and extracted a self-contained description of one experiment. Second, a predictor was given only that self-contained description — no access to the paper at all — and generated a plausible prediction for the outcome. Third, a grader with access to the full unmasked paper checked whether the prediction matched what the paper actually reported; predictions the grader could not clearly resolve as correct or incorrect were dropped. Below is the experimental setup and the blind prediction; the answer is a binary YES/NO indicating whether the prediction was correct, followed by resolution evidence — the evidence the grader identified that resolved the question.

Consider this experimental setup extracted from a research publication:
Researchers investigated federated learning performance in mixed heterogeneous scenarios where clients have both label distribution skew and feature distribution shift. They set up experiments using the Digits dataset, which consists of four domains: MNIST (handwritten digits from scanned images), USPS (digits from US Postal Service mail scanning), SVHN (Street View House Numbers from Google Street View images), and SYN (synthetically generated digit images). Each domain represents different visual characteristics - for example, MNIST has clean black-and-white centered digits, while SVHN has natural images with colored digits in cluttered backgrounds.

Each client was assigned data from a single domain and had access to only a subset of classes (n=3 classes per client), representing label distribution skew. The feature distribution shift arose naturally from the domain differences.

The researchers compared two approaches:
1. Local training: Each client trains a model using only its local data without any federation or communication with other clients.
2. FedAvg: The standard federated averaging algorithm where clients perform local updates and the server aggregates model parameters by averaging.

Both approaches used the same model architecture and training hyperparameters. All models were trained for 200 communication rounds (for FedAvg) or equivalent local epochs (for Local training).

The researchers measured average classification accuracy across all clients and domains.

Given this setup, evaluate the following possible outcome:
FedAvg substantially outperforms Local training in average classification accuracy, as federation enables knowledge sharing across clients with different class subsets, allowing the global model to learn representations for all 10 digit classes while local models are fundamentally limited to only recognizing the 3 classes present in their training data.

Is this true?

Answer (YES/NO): NO